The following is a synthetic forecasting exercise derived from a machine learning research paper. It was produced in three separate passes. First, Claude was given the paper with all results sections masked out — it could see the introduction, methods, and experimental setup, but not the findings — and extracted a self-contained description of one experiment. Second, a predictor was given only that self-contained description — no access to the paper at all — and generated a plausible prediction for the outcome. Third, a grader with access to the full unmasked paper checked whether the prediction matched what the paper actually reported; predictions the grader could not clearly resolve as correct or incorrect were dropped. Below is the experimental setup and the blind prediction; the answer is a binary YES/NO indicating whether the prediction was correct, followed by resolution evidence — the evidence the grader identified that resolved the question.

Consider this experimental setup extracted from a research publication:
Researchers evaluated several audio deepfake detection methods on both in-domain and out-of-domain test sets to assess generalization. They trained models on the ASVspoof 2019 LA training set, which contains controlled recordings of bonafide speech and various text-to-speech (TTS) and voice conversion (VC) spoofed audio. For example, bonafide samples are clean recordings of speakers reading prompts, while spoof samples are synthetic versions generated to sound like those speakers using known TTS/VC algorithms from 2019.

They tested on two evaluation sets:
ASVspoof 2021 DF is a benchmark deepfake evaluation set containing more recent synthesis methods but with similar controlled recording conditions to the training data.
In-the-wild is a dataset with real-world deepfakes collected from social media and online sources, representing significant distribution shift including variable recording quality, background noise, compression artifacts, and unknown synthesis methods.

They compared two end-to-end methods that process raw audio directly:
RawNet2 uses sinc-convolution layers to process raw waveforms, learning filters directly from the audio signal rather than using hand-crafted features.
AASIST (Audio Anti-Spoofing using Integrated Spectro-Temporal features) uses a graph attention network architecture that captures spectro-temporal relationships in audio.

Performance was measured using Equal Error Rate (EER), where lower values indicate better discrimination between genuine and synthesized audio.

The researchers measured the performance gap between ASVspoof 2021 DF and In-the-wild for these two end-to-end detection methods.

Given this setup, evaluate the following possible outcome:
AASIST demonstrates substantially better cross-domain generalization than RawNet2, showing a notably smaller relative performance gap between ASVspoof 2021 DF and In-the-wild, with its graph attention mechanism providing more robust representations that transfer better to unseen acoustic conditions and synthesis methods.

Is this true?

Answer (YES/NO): NO